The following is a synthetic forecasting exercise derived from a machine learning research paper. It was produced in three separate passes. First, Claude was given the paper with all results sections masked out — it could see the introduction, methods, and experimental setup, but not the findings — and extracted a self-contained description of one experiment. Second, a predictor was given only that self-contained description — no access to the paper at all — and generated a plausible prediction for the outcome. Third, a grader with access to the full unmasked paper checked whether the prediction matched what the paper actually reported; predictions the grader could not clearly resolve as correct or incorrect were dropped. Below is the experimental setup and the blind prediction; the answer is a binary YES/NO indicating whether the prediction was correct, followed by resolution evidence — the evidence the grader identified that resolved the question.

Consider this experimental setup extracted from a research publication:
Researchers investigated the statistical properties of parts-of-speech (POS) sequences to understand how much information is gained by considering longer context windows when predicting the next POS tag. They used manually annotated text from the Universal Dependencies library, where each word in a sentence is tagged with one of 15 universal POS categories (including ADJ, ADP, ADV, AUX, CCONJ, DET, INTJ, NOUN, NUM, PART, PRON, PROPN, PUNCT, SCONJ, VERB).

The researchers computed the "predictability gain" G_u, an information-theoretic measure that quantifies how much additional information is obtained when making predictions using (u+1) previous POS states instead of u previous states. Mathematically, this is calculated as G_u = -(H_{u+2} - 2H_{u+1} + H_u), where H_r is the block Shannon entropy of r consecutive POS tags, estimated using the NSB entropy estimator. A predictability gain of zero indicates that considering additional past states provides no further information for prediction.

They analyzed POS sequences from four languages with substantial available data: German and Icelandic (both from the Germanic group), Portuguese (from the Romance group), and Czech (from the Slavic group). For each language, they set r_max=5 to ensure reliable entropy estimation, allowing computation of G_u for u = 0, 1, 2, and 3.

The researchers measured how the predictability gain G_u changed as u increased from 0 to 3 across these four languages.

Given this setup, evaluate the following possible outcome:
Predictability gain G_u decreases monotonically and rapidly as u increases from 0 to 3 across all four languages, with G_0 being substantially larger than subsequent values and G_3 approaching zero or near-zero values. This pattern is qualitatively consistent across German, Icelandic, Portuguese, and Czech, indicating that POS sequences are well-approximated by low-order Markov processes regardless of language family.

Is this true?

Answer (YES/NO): NO